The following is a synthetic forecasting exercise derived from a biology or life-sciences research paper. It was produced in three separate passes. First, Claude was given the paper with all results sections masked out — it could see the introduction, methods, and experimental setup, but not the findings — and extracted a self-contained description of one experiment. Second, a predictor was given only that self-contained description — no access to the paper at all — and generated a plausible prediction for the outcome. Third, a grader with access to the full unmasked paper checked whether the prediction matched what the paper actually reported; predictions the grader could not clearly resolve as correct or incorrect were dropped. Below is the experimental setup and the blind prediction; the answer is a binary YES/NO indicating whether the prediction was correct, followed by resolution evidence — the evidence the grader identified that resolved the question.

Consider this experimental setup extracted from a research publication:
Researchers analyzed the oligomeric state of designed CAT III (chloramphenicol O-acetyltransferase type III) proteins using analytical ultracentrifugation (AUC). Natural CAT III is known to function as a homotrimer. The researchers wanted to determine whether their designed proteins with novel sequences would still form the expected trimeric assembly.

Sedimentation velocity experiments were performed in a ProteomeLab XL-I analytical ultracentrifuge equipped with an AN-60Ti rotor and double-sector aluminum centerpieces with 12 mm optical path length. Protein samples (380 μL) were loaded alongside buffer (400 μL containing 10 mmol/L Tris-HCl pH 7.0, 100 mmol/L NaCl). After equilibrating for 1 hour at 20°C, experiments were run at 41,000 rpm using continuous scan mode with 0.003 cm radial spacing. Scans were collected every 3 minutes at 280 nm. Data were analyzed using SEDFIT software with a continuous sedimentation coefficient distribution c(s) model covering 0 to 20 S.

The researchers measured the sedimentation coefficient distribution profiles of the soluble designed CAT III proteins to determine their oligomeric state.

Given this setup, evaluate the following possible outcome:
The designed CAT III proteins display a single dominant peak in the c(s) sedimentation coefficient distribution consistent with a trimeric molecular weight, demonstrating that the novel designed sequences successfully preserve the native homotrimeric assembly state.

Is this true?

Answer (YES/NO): NO